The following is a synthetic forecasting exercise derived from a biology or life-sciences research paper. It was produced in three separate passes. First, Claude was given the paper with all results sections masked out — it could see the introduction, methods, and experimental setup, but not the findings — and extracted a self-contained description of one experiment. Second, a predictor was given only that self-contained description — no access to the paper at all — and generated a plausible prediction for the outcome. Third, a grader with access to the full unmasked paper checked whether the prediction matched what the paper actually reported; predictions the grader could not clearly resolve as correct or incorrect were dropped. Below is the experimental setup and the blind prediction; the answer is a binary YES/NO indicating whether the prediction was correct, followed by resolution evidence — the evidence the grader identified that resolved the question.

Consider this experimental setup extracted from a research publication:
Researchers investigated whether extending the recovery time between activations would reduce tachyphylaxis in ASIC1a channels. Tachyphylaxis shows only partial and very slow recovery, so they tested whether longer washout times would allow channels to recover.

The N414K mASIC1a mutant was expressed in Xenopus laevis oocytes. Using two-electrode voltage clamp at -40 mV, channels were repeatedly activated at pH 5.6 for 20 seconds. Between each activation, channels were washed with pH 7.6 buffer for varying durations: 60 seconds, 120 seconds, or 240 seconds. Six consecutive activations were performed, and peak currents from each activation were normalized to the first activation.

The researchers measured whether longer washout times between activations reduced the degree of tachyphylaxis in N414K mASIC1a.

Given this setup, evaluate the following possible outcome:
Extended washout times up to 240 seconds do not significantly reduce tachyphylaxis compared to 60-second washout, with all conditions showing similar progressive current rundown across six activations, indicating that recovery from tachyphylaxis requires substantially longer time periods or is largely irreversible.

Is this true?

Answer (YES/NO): YES